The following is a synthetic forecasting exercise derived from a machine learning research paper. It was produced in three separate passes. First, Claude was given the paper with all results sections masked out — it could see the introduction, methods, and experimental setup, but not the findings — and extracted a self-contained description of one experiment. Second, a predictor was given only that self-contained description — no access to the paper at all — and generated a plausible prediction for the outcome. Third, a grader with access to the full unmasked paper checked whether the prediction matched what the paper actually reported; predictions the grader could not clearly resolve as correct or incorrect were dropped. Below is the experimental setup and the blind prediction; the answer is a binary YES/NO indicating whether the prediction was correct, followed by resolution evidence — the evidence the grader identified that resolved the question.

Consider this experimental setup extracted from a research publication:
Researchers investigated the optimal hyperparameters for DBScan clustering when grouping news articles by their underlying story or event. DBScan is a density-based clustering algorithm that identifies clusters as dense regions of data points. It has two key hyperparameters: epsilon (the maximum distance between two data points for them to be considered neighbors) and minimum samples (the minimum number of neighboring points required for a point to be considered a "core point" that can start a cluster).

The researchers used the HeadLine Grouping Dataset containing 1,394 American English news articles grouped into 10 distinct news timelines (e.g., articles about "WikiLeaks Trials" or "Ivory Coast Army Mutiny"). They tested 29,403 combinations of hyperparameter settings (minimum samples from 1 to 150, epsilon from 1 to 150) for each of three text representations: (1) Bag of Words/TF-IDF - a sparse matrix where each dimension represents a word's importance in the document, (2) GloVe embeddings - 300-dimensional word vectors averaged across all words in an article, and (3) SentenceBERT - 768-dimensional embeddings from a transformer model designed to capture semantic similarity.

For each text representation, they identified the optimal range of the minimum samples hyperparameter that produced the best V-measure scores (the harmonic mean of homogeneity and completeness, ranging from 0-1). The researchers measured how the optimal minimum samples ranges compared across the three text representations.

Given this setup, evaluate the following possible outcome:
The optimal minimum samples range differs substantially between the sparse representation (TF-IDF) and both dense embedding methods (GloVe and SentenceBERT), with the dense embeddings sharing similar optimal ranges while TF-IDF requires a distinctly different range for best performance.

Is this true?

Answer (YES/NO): NO